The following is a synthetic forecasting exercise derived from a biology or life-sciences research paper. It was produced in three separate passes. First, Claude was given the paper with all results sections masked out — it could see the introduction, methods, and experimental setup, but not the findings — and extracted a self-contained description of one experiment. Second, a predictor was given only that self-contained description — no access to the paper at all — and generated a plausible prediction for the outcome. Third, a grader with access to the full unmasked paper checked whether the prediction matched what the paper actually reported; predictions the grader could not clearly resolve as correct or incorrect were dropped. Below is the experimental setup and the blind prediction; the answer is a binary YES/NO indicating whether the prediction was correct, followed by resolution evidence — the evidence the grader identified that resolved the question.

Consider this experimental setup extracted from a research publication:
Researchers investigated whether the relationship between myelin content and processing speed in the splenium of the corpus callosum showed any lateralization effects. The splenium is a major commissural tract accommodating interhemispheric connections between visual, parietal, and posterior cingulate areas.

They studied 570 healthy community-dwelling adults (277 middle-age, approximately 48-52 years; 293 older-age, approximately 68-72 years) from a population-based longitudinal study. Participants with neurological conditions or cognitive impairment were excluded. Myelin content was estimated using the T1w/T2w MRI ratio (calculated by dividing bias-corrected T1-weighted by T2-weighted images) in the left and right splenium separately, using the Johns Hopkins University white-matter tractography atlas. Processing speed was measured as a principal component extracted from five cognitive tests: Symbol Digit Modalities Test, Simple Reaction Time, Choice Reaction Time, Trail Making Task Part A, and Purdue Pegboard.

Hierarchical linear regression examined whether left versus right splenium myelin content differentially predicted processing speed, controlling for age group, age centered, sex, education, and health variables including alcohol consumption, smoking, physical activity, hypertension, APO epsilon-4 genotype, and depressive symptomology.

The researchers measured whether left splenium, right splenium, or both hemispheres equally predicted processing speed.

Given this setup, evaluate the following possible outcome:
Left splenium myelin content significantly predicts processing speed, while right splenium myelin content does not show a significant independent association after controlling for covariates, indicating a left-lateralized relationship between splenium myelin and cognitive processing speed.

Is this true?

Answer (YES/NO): YES